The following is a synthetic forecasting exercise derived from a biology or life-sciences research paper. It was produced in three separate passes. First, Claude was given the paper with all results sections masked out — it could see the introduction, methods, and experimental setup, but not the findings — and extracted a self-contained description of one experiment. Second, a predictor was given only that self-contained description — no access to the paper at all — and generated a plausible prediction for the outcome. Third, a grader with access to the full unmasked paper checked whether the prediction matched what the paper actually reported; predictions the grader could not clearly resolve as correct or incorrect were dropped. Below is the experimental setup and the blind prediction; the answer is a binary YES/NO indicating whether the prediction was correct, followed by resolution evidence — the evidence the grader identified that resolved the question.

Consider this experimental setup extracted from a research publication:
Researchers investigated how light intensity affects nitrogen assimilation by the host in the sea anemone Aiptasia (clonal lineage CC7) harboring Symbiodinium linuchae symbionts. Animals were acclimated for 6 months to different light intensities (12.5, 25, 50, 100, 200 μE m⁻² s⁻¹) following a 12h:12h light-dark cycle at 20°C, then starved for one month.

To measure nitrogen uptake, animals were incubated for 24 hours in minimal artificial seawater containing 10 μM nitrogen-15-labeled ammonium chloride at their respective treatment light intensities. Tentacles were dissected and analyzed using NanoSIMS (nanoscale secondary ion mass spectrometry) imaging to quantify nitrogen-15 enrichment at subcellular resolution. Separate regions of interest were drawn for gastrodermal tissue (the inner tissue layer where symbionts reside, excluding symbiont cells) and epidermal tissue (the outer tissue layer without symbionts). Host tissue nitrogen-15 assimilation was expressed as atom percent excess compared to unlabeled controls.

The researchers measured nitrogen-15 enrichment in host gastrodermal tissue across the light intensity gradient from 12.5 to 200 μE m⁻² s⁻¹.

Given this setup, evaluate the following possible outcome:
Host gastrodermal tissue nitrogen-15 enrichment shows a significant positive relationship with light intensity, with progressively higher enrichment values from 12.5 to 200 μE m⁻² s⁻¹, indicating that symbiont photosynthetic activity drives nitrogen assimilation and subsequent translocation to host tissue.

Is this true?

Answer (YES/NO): NO